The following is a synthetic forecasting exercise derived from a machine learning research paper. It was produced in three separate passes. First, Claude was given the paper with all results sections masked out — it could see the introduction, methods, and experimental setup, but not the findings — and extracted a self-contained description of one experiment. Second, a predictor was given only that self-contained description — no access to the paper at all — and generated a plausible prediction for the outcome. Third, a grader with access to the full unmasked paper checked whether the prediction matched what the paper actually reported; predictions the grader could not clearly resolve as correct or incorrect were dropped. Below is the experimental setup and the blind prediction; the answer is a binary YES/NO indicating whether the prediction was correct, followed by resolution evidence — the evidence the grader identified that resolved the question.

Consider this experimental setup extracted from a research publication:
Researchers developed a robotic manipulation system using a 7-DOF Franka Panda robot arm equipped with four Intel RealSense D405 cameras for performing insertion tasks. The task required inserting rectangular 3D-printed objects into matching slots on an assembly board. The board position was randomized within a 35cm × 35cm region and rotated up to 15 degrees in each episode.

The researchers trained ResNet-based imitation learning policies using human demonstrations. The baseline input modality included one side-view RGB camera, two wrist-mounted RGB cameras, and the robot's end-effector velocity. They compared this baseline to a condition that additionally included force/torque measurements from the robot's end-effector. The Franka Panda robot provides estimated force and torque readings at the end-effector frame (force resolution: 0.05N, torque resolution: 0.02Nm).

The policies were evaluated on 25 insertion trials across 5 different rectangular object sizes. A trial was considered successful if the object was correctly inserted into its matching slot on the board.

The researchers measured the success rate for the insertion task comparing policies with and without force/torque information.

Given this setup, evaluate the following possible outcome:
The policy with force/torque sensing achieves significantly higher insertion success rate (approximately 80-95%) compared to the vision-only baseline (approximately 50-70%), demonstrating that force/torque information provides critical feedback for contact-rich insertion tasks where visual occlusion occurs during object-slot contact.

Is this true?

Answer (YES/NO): NO